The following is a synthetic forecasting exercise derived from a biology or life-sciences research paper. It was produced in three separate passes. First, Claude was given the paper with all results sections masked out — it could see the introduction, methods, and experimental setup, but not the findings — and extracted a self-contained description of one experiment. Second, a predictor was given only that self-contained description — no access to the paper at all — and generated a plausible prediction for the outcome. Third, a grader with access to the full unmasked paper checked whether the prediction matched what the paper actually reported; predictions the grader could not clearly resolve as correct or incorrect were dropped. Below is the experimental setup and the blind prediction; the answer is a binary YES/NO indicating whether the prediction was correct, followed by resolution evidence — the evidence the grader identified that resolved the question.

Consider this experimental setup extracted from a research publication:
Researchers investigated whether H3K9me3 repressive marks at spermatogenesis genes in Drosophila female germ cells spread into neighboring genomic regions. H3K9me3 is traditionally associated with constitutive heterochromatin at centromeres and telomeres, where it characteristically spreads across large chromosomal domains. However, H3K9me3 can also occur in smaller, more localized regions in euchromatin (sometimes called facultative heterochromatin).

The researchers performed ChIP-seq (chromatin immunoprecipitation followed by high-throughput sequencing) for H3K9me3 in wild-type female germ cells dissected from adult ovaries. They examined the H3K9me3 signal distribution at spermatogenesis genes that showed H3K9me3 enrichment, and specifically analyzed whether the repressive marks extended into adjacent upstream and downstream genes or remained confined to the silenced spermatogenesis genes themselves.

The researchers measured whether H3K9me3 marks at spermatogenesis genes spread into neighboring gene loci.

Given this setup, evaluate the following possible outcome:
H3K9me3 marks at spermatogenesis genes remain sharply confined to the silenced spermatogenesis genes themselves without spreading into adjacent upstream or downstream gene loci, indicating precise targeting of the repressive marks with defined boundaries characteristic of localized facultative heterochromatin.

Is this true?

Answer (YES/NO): YES